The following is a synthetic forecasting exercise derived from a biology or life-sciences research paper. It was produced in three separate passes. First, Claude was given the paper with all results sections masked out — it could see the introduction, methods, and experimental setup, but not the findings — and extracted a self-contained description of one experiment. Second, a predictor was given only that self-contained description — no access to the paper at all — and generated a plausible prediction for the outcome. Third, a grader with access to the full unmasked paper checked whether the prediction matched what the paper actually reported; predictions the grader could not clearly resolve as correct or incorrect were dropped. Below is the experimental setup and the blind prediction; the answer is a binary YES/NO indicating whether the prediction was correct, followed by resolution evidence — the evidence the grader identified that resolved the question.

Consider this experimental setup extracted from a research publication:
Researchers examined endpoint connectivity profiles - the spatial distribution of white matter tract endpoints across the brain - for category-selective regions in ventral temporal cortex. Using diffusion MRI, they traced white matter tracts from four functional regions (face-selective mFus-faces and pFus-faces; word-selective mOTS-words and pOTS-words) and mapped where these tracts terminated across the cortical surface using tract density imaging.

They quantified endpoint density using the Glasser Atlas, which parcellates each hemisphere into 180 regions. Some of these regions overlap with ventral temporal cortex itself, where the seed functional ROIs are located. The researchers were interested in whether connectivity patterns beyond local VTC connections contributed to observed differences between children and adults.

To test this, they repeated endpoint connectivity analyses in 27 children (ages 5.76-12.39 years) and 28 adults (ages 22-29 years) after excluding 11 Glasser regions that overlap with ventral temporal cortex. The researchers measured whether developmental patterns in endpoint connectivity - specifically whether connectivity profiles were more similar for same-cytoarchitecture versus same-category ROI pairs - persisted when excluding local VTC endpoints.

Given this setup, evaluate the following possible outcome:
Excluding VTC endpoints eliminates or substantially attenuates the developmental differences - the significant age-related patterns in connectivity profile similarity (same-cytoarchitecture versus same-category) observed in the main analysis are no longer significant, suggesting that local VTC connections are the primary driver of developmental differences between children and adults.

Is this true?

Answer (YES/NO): NO